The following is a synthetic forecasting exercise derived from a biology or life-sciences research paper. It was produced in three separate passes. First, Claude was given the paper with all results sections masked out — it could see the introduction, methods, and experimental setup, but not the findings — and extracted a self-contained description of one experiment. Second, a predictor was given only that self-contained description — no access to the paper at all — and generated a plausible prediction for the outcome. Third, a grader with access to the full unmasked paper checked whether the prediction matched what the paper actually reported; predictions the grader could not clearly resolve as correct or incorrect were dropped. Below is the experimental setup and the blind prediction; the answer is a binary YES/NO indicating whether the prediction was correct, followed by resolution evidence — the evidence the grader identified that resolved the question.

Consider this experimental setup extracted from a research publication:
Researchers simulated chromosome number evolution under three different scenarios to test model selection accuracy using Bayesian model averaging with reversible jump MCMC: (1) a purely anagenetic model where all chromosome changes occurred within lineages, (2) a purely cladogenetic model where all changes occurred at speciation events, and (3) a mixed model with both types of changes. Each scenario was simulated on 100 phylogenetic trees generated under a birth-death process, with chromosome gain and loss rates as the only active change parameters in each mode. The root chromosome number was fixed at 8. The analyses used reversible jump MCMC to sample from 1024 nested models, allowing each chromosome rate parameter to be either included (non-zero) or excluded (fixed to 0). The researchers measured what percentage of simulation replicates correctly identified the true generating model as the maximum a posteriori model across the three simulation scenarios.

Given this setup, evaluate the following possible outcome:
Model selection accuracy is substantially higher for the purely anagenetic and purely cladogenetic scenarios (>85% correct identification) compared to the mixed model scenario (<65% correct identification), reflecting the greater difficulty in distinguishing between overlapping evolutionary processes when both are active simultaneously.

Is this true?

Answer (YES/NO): NO